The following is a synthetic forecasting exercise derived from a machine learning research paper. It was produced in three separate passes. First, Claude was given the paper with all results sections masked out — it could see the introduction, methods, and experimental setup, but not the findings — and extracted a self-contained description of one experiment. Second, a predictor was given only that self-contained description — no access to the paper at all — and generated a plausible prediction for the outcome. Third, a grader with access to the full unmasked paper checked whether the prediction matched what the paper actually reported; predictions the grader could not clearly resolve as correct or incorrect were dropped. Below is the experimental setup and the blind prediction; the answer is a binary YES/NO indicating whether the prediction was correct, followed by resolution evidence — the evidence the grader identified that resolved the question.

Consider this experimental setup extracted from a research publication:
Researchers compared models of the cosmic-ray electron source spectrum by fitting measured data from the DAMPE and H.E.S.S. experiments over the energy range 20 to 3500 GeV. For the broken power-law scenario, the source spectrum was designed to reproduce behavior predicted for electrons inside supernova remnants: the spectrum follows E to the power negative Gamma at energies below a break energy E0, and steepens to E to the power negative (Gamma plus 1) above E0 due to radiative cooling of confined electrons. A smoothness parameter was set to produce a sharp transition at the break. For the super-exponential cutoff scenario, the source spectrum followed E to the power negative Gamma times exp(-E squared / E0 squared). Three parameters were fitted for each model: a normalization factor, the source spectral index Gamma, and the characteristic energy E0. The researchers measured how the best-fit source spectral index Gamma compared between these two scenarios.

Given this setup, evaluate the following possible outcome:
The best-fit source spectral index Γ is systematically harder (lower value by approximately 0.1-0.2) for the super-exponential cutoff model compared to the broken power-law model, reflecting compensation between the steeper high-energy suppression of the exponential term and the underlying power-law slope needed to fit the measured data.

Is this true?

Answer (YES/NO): NO